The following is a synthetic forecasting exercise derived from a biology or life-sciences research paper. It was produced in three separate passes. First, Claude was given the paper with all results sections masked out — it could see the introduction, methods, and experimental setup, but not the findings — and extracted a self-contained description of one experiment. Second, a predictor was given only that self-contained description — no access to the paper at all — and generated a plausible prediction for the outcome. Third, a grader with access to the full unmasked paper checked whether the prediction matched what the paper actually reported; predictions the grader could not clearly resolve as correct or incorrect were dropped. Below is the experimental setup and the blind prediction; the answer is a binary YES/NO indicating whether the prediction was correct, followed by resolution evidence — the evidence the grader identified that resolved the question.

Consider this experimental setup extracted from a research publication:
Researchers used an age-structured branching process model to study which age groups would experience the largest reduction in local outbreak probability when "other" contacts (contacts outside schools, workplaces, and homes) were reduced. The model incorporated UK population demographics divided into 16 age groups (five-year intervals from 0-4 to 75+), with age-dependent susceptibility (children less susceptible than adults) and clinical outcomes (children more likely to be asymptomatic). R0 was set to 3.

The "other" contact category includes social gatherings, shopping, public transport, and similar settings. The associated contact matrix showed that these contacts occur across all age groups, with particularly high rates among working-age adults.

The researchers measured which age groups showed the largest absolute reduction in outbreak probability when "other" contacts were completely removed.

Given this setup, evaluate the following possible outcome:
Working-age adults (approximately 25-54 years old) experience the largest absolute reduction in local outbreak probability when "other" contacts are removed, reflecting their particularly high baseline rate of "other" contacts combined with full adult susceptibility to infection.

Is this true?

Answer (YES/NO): NO